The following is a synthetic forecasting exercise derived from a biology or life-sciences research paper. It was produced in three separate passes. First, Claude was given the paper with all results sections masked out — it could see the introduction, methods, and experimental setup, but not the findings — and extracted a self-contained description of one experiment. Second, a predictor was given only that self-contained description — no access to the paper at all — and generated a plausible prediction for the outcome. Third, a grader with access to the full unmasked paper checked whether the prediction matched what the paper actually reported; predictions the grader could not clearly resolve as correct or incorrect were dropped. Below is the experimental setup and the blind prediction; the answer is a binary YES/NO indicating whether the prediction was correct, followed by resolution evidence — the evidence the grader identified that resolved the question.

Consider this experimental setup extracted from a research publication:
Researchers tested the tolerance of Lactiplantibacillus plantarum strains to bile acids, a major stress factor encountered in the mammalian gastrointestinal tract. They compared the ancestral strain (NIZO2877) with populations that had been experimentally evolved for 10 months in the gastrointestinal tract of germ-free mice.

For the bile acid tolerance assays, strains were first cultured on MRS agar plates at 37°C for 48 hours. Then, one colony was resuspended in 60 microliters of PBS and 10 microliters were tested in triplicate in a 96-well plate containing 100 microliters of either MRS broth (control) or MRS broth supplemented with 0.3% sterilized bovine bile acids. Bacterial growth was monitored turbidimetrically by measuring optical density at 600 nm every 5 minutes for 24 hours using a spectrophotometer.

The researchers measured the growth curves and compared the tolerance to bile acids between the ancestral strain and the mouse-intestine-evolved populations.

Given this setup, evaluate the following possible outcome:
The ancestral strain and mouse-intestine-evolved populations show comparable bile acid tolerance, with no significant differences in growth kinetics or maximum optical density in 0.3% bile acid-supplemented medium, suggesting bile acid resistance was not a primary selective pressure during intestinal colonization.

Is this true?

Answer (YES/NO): NO